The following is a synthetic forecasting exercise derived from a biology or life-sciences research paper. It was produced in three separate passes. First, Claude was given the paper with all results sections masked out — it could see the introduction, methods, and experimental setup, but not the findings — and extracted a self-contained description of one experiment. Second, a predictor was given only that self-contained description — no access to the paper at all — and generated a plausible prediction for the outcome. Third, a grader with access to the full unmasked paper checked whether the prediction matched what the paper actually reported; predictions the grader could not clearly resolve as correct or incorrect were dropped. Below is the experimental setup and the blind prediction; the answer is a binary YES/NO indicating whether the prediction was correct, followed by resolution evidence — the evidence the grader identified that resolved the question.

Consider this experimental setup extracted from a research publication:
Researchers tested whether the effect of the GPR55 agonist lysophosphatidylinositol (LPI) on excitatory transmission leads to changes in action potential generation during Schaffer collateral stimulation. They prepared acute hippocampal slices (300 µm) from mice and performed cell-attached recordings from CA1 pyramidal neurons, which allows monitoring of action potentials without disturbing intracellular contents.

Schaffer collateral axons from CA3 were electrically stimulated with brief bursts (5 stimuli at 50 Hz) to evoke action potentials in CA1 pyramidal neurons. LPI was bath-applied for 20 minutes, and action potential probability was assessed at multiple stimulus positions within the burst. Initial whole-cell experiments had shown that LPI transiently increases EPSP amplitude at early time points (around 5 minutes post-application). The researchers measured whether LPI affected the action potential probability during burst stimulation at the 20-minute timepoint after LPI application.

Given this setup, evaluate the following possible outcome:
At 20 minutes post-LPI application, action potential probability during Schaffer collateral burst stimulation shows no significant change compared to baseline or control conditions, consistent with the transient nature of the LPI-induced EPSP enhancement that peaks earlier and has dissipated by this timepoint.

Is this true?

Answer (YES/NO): YES